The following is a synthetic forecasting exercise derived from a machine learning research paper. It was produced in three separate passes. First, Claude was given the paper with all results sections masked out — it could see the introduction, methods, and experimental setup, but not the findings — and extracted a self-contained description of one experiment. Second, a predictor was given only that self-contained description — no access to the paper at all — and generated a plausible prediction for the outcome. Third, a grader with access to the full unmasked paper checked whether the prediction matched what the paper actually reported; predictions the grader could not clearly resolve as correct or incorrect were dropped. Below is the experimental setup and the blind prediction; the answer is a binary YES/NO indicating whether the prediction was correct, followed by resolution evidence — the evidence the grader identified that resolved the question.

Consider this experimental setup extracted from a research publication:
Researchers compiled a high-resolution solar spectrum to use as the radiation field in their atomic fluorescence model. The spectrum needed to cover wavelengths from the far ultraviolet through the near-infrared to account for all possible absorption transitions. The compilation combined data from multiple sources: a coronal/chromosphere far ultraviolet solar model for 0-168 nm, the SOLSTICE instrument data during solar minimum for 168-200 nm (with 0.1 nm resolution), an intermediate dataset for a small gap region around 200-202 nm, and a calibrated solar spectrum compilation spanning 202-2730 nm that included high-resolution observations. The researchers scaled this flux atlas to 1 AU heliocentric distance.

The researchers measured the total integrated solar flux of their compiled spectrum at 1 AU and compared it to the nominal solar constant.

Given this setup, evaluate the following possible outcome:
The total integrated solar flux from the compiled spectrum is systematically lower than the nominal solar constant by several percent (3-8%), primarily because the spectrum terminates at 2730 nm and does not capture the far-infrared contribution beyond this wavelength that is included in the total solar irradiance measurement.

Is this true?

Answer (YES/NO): YES